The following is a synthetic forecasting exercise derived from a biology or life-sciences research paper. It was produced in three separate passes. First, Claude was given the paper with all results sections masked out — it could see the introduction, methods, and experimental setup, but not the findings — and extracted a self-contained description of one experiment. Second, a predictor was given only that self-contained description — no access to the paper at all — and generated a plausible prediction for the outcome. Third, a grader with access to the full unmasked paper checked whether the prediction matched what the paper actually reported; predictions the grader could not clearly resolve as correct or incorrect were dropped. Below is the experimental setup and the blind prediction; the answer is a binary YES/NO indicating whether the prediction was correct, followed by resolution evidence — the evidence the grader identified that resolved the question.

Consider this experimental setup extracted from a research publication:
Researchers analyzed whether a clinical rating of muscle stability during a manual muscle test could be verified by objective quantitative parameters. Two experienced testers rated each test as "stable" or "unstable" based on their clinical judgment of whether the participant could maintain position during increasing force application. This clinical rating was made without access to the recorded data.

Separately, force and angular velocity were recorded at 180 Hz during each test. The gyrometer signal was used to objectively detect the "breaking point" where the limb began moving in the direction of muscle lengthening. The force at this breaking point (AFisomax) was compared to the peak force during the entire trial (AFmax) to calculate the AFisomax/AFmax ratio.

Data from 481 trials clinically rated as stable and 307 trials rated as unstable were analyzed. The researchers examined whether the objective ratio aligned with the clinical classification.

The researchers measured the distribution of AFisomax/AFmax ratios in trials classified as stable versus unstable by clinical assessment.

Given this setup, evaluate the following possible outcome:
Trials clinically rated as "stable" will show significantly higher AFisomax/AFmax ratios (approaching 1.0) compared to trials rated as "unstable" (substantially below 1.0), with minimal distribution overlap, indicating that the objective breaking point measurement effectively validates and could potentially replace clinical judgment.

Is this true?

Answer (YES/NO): YES